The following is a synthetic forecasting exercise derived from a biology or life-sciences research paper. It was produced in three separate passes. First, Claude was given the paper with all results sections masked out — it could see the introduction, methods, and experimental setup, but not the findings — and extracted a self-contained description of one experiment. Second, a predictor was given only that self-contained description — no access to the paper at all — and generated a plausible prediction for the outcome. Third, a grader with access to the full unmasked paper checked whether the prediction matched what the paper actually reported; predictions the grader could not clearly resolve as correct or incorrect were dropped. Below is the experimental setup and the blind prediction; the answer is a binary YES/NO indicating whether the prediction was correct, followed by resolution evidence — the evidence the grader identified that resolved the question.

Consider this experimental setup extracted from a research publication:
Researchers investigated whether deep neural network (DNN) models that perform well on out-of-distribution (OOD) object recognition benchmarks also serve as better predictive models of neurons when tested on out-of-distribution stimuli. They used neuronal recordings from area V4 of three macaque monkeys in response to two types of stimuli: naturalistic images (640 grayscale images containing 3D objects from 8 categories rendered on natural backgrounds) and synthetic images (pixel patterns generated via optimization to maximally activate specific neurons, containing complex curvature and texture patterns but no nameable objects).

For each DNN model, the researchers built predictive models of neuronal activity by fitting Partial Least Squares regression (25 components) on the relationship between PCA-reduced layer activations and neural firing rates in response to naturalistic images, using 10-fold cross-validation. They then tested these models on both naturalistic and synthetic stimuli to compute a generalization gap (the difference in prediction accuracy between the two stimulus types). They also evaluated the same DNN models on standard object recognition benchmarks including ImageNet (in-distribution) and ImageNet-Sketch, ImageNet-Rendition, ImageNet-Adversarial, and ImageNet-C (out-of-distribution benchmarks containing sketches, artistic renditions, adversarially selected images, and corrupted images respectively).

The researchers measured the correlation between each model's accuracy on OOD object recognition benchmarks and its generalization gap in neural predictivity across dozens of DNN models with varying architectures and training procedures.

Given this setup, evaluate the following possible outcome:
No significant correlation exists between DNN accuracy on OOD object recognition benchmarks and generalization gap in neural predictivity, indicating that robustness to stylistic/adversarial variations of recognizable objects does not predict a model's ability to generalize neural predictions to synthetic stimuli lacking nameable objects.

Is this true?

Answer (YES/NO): YES